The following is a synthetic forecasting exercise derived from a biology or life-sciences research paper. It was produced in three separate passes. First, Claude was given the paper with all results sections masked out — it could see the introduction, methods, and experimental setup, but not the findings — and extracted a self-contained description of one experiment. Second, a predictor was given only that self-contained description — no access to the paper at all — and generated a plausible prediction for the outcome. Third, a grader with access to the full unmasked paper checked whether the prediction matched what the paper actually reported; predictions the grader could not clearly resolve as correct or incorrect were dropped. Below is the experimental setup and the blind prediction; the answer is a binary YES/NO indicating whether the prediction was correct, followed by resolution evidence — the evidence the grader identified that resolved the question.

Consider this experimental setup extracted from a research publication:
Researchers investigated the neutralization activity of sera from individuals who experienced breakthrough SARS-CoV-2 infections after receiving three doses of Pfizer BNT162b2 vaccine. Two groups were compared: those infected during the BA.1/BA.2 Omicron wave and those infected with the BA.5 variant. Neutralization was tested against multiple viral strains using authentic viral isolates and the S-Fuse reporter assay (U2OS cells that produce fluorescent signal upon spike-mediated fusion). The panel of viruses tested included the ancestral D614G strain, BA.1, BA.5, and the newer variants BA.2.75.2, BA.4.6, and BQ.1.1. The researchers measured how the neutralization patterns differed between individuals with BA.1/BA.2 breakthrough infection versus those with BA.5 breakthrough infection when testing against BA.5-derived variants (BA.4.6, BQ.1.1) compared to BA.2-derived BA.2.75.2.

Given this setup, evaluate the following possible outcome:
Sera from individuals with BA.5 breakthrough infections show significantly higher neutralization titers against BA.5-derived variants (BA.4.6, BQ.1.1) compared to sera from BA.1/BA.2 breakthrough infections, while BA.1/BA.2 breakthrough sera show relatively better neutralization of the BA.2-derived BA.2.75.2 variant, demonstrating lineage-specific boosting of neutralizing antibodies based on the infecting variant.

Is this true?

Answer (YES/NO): YES